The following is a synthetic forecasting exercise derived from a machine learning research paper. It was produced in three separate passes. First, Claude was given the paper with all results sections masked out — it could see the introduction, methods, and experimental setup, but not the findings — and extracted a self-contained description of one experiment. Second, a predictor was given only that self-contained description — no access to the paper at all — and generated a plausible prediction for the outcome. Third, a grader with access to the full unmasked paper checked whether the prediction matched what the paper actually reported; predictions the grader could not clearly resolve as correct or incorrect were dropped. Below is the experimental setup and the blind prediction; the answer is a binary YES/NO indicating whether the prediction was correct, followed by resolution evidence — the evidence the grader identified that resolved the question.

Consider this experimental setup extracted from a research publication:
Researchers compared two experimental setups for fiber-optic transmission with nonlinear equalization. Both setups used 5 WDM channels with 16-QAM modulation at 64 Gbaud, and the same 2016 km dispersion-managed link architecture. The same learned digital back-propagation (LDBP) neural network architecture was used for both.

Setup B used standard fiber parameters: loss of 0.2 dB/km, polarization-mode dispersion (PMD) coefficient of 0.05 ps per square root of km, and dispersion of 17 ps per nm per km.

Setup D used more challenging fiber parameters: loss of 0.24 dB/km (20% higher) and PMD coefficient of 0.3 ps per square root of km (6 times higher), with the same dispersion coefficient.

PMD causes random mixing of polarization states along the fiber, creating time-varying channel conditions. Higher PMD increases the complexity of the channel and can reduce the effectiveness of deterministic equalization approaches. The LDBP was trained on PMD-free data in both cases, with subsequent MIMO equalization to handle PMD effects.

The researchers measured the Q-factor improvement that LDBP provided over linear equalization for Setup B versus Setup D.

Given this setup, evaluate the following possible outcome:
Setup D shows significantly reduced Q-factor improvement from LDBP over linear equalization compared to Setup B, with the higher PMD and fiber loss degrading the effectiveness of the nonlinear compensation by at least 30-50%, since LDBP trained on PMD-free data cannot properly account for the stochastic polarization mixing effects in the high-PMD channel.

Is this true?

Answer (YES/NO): NO